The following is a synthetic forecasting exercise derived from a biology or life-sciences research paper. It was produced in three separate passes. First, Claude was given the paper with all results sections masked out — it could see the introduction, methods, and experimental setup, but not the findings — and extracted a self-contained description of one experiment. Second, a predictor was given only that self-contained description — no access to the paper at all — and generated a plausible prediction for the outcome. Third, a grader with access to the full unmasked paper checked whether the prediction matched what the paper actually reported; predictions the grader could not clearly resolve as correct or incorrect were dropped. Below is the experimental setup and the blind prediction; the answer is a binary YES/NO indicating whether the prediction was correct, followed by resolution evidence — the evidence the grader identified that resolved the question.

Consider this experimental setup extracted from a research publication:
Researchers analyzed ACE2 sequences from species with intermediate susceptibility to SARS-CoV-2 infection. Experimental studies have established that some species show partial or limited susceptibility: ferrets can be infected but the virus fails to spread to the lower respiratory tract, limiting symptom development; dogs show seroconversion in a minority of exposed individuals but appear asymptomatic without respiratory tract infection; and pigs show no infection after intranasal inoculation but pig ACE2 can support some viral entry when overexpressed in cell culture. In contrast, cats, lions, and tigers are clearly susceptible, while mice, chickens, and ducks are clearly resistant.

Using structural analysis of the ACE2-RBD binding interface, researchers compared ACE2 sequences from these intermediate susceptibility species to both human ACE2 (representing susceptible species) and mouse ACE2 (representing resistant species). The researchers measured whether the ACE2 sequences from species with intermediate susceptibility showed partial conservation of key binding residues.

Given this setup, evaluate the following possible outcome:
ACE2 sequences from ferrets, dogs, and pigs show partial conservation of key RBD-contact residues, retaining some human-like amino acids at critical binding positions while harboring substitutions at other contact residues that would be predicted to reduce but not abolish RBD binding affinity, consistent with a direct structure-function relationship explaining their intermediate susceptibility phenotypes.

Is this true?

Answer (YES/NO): YES